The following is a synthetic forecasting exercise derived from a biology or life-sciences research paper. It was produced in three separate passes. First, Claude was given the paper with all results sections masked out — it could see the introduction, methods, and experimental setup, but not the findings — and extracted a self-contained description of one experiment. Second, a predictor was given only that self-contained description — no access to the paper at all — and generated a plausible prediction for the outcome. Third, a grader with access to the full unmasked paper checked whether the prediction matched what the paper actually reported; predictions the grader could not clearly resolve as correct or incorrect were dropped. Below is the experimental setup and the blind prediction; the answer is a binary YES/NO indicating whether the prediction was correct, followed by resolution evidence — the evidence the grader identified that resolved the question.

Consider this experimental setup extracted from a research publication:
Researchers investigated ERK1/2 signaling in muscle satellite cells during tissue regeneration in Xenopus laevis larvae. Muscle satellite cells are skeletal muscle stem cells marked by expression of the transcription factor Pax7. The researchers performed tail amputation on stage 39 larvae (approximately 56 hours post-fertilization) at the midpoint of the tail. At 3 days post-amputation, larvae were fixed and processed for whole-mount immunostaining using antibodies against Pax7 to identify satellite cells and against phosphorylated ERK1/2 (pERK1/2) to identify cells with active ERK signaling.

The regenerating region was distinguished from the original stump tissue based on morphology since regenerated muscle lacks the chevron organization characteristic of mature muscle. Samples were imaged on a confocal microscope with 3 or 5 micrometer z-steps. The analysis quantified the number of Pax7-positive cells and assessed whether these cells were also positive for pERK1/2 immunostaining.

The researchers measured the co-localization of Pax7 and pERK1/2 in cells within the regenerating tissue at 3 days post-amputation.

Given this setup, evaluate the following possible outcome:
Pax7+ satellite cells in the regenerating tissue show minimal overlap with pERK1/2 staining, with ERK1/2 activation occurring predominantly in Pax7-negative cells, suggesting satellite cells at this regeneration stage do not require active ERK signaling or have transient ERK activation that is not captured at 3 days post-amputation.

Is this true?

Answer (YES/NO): NO